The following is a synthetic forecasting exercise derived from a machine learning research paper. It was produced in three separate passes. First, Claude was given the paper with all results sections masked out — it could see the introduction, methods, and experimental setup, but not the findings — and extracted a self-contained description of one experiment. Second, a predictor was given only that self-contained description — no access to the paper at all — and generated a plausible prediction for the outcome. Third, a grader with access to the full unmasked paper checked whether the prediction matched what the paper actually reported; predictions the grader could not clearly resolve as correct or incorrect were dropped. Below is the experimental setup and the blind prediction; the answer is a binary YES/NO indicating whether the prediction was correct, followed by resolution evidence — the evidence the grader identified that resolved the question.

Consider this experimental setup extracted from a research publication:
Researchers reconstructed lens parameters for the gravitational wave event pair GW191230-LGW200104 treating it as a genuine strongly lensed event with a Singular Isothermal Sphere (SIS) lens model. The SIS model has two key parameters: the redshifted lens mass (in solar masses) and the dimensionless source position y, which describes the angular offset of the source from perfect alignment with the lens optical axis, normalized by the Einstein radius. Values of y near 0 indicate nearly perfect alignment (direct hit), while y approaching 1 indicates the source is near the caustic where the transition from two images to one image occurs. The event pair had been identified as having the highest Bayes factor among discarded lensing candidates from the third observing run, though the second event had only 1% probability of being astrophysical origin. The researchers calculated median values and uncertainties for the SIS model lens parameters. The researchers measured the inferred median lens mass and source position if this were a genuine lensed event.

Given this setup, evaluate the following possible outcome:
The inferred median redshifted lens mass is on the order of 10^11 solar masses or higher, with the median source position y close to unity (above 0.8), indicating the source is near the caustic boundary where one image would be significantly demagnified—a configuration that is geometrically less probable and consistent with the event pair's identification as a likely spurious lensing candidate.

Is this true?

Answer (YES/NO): NO